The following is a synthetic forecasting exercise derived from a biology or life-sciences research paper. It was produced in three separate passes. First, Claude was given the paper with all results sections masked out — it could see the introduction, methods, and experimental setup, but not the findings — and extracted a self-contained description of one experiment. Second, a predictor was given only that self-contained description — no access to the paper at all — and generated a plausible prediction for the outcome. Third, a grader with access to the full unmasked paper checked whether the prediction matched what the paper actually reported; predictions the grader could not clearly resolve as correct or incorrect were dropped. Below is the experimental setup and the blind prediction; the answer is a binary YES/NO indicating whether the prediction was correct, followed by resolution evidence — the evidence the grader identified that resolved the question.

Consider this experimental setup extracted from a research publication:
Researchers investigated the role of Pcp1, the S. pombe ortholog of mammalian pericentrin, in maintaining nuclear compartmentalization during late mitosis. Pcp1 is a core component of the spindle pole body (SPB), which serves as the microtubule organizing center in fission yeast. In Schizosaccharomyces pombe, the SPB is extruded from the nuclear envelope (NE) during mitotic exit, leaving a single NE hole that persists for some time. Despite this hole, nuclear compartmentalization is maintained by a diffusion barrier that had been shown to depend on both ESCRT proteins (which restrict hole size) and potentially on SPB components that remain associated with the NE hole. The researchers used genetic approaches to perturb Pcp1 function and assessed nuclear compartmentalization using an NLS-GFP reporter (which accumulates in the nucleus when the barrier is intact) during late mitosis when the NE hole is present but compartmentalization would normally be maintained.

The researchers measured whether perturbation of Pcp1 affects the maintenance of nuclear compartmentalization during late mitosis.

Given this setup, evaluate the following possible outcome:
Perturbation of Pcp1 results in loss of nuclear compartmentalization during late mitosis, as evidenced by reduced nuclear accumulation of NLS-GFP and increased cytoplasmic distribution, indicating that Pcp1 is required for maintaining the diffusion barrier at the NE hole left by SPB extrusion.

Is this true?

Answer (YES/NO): NO